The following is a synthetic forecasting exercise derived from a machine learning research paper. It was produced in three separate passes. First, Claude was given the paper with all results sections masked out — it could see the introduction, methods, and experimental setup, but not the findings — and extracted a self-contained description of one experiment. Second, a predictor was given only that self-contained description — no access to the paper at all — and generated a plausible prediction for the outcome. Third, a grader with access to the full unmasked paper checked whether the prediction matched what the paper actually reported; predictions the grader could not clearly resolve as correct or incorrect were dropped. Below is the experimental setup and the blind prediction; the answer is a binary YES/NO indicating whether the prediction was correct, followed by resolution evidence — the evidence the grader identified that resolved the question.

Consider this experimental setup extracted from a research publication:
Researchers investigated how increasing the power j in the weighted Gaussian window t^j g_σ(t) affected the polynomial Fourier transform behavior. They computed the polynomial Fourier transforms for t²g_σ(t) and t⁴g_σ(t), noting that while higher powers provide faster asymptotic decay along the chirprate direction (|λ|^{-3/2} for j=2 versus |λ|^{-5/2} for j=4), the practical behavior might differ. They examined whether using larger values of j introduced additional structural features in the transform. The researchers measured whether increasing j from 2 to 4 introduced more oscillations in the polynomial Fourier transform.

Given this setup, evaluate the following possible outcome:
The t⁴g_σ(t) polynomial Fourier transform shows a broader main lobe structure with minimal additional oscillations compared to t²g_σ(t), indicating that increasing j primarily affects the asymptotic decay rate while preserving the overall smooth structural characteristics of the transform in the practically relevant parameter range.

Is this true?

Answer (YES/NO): NO